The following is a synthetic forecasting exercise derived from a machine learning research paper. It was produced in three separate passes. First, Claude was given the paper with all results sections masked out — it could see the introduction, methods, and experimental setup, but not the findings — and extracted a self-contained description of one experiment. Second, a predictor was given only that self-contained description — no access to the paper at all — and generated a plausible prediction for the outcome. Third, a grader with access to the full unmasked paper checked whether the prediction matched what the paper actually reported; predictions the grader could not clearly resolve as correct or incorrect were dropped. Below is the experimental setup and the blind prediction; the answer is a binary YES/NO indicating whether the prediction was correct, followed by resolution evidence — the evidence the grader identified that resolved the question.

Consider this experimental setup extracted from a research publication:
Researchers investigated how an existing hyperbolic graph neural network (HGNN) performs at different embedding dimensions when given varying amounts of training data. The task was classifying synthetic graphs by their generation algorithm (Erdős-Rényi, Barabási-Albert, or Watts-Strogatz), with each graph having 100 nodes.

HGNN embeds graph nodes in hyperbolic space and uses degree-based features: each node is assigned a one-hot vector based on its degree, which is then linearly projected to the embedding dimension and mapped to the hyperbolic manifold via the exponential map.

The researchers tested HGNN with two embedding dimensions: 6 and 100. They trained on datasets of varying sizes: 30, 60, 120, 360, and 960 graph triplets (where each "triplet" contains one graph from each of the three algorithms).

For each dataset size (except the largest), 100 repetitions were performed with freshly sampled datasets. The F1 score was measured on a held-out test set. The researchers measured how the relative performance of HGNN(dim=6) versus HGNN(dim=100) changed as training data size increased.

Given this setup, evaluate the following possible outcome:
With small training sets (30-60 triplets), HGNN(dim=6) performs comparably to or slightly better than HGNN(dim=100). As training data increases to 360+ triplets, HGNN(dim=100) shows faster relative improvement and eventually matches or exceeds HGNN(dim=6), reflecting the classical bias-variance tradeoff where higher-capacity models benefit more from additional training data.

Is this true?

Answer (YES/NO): NO